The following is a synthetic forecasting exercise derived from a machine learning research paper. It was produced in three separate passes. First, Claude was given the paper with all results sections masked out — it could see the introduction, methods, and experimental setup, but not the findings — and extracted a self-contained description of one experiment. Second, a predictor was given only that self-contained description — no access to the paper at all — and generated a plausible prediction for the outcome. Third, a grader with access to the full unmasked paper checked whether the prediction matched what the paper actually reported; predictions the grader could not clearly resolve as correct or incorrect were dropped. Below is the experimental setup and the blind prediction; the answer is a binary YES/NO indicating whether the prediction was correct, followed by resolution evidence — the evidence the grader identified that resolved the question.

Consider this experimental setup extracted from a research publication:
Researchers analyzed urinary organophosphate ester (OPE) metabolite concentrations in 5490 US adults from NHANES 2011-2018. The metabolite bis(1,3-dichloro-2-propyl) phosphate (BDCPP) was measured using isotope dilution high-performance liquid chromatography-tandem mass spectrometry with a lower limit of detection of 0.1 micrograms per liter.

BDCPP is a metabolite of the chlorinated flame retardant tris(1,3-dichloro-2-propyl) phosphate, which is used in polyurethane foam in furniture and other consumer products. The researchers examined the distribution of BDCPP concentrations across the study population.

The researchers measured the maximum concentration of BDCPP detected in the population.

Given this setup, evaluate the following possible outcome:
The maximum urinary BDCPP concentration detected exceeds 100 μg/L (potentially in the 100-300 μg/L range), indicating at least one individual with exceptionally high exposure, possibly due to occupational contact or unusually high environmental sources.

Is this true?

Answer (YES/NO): YES